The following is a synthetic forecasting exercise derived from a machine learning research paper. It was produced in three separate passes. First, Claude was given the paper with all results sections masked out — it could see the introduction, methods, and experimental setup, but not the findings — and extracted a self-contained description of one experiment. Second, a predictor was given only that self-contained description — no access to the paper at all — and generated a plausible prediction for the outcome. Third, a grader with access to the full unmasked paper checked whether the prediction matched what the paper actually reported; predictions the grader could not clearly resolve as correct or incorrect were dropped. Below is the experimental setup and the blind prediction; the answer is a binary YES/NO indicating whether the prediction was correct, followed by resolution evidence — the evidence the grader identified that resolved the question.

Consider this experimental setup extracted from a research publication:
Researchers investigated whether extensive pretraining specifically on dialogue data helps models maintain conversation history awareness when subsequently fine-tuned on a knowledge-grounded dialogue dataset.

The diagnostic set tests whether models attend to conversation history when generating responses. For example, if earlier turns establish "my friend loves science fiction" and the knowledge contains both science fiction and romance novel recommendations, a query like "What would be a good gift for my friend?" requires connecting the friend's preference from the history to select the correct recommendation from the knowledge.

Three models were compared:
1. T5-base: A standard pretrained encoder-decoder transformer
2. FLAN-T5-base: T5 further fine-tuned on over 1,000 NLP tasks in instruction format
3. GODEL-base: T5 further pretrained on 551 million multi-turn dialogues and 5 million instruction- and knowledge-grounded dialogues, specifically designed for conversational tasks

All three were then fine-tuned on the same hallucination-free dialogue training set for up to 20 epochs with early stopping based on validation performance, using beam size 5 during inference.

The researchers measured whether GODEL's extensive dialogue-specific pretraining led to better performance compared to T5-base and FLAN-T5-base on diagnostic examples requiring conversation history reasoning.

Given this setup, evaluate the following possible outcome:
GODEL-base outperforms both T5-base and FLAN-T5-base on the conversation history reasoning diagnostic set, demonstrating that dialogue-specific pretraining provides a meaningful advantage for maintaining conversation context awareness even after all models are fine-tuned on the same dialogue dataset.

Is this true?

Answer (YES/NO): NO